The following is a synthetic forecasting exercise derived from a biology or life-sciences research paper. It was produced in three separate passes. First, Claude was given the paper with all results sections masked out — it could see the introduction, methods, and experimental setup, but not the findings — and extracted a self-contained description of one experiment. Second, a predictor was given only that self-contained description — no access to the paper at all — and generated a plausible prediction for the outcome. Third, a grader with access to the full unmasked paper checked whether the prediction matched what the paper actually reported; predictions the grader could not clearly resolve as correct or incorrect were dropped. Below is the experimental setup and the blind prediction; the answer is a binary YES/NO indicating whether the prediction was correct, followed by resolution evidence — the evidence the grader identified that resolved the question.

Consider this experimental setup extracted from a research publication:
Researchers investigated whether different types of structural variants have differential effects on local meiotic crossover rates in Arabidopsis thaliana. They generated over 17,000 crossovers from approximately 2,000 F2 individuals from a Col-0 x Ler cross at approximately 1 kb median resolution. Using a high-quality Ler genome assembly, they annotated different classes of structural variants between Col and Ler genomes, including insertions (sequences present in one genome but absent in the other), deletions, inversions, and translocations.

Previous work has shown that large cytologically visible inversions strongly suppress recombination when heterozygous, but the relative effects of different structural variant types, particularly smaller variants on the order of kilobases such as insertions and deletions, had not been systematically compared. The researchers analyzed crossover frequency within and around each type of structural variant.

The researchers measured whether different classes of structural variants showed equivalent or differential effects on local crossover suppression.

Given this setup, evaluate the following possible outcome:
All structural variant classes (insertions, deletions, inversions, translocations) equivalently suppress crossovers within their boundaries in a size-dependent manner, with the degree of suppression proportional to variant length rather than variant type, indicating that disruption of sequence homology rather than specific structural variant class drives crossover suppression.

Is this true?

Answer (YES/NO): NO